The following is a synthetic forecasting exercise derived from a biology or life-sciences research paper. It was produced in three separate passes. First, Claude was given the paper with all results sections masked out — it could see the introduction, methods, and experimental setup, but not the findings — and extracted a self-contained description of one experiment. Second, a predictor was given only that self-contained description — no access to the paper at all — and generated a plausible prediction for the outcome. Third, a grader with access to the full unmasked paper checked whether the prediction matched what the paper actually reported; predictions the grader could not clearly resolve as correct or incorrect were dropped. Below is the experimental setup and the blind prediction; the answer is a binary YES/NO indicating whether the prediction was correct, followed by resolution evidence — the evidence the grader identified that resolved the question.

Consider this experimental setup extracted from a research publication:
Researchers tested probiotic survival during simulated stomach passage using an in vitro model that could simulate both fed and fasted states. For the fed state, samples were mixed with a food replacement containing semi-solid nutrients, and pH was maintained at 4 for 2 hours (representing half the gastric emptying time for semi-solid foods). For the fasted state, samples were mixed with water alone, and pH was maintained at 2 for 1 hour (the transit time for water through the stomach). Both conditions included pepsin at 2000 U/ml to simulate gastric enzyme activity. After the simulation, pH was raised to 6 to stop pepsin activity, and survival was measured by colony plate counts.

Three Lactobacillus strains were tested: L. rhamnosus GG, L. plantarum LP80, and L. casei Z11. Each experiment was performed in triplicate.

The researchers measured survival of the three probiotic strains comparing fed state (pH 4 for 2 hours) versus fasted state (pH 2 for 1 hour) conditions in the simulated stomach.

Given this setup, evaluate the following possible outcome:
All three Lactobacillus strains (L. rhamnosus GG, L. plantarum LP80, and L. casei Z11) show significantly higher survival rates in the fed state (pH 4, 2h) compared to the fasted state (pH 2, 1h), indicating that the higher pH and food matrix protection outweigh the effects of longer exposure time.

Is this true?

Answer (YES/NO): YES